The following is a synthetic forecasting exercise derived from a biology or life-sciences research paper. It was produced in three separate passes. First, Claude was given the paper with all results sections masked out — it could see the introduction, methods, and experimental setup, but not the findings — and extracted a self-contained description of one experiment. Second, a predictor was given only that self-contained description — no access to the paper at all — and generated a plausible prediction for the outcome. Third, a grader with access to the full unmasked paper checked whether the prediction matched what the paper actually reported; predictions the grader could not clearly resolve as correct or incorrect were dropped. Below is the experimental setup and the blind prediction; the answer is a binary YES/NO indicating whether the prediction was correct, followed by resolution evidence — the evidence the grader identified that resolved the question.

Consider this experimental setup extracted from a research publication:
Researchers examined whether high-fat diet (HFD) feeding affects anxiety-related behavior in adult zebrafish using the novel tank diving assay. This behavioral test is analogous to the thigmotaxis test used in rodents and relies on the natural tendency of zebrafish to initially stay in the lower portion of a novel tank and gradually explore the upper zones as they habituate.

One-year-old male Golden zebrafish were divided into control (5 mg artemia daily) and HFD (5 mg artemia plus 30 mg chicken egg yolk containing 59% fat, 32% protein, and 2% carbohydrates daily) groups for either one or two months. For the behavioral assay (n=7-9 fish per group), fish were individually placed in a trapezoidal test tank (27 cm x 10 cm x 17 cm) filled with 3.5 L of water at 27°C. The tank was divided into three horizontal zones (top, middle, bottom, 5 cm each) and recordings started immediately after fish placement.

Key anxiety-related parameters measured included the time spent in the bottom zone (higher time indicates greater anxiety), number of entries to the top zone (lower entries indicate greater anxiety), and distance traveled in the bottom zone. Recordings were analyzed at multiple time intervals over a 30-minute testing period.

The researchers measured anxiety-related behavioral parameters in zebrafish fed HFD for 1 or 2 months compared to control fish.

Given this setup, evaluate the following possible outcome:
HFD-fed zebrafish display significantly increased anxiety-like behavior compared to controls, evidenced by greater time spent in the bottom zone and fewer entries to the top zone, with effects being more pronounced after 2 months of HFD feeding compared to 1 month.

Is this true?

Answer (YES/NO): NO